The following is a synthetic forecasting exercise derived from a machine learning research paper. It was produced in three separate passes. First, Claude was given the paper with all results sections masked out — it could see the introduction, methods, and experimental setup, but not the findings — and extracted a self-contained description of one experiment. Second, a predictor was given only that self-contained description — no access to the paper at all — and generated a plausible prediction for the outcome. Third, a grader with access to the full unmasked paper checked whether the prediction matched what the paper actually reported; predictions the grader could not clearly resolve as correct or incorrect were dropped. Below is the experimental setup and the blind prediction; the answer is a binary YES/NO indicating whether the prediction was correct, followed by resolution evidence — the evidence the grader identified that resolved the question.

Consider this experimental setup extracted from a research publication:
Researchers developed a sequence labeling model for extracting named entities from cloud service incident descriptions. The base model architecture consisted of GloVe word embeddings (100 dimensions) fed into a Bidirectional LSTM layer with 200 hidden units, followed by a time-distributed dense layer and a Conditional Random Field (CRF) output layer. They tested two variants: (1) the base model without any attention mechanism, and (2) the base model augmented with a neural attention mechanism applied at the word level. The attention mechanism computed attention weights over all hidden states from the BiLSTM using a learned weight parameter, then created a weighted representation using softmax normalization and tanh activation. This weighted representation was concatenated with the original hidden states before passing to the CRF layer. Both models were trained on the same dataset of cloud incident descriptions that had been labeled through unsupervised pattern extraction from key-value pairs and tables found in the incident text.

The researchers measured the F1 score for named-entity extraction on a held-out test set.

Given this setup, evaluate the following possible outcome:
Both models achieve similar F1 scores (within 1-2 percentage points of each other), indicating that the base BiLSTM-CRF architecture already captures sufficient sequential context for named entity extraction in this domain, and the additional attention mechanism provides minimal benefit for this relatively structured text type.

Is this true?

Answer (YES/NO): YES